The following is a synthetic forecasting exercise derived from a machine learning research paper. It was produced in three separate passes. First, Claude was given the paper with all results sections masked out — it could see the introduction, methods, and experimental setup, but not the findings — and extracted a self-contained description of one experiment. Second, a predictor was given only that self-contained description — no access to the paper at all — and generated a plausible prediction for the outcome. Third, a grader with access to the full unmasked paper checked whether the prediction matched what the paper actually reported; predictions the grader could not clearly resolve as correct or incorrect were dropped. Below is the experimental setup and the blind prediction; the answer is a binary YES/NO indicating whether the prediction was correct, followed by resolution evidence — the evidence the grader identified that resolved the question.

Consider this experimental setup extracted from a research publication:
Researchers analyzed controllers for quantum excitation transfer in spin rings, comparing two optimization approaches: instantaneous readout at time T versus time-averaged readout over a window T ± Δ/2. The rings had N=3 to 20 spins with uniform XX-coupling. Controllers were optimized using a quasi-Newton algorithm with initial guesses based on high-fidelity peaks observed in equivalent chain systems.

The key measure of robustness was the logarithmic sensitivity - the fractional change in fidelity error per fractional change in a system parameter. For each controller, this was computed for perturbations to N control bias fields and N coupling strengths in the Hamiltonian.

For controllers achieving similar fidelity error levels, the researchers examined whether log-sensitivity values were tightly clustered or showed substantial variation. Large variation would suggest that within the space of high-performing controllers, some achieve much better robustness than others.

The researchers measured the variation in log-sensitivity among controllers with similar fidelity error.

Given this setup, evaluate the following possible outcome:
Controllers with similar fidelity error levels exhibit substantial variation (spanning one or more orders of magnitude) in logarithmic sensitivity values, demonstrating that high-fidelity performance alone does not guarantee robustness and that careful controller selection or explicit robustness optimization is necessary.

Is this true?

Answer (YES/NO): YES